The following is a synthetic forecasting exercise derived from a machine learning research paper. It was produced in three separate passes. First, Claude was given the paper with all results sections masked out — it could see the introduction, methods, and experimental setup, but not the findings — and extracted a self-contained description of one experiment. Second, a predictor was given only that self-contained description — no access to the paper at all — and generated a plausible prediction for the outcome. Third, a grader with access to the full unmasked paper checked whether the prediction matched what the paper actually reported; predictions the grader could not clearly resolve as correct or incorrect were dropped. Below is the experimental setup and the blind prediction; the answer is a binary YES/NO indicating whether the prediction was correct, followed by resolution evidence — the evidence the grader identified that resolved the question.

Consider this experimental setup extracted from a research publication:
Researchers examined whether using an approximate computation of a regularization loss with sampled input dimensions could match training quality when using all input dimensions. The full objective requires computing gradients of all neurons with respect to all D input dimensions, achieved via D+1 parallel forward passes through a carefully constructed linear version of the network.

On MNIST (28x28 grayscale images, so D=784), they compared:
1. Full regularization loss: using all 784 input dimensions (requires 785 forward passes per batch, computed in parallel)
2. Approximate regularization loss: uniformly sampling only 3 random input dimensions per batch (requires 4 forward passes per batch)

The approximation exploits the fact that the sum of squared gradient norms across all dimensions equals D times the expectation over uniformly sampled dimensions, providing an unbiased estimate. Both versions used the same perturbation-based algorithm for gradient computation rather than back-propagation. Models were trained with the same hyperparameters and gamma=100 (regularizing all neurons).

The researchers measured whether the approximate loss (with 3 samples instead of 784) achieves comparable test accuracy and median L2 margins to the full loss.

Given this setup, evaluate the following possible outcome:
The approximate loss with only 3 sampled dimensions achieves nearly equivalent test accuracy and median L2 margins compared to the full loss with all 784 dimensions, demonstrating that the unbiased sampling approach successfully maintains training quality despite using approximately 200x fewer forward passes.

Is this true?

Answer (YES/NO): YES